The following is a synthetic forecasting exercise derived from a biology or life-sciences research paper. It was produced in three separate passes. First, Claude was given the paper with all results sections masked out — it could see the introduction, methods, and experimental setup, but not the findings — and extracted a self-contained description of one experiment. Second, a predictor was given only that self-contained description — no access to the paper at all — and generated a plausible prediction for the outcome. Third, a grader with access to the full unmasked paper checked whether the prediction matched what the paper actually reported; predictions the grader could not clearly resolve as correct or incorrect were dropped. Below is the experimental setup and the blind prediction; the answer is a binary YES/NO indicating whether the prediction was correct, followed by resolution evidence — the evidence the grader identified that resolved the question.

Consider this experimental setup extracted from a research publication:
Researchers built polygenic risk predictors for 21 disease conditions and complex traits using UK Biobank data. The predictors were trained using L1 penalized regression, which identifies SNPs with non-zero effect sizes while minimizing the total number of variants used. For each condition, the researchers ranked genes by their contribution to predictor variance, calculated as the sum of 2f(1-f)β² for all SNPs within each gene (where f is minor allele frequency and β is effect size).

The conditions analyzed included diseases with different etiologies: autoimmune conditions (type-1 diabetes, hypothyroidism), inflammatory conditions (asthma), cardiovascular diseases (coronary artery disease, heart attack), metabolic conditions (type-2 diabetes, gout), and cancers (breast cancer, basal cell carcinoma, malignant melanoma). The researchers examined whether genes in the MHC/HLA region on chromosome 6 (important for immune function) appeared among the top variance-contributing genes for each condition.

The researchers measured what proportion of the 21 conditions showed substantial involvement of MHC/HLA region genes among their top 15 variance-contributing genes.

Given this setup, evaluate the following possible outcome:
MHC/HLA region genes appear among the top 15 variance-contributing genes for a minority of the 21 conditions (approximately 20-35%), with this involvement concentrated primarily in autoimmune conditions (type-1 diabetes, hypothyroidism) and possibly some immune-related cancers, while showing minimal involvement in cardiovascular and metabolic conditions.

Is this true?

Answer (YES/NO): NO